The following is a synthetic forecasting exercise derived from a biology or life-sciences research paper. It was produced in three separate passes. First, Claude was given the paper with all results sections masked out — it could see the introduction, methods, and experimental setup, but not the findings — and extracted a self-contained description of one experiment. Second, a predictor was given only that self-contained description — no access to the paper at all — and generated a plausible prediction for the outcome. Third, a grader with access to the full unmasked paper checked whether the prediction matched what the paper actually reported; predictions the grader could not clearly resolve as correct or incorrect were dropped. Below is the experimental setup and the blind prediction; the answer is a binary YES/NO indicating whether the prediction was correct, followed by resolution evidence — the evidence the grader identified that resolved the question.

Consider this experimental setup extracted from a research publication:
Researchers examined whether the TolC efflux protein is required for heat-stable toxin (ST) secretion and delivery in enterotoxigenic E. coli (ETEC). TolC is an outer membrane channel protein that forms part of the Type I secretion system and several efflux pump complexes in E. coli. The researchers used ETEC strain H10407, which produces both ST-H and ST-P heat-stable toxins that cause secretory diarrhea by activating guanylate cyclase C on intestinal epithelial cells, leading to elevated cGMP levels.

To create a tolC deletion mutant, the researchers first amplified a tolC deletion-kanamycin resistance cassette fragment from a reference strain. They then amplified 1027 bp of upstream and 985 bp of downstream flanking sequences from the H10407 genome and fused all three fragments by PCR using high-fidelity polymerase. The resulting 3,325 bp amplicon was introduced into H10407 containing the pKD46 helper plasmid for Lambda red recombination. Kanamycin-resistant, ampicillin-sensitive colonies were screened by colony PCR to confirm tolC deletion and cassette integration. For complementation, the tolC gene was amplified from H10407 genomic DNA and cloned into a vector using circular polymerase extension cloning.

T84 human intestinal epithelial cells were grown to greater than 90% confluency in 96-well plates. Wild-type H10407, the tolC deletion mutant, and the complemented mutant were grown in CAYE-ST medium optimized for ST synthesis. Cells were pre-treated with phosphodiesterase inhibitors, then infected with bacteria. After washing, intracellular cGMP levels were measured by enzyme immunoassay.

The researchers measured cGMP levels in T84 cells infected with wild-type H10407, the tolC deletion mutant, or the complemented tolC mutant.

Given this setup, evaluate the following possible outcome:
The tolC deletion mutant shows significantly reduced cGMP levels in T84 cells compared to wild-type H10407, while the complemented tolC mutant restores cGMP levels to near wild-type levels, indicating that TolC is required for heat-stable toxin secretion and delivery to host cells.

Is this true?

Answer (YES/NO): YES